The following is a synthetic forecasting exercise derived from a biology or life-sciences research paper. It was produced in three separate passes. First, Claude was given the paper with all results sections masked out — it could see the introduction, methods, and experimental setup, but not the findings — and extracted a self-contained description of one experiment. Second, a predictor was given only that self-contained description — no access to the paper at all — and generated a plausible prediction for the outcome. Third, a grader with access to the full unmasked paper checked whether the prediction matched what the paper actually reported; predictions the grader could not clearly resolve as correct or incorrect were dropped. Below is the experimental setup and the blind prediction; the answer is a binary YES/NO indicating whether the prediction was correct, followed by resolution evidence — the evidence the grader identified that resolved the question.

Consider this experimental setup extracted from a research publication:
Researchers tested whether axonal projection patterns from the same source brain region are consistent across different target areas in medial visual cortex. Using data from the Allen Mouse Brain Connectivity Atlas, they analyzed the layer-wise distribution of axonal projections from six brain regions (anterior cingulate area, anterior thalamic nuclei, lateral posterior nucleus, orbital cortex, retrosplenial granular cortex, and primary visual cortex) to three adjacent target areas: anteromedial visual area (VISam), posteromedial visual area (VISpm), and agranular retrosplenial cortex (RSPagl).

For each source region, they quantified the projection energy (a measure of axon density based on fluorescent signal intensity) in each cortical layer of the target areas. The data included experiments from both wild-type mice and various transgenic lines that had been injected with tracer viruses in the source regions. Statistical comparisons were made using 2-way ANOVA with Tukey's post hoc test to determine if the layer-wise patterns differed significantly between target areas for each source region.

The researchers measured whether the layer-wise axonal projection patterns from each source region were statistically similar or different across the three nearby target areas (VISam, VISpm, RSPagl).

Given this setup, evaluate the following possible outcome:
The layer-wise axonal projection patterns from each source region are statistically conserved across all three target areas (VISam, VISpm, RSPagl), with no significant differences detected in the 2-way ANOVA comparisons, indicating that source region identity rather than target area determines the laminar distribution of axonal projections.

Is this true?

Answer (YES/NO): NO